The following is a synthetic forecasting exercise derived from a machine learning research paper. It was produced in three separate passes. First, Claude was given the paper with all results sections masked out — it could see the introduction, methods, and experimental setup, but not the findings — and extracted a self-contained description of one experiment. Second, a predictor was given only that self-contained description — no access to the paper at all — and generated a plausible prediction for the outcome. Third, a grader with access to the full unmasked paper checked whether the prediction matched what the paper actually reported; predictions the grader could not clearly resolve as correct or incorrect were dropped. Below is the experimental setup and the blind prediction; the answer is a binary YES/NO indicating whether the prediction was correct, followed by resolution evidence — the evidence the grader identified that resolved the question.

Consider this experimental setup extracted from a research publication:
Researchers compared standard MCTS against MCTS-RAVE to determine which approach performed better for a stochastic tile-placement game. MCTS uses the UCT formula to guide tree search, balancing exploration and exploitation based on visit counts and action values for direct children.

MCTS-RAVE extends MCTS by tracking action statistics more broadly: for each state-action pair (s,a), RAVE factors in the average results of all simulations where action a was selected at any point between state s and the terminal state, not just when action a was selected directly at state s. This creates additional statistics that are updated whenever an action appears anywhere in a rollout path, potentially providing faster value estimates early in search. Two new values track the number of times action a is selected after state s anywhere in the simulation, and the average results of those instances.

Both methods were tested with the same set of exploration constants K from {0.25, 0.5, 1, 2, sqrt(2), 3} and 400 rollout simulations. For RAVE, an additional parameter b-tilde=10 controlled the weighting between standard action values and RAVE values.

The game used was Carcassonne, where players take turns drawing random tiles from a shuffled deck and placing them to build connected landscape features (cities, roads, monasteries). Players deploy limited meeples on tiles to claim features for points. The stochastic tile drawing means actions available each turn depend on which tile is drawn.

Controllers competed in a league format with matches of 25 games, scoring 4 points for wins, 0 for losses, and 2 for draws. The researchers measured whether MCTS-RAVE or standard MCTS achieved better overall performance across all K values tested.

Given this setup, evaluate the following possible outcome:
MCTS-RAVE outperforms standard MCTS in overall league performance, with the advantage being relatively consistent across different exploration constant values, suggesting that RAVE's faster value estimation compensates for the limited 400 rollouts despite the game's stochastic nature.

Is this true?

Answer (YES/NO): NO